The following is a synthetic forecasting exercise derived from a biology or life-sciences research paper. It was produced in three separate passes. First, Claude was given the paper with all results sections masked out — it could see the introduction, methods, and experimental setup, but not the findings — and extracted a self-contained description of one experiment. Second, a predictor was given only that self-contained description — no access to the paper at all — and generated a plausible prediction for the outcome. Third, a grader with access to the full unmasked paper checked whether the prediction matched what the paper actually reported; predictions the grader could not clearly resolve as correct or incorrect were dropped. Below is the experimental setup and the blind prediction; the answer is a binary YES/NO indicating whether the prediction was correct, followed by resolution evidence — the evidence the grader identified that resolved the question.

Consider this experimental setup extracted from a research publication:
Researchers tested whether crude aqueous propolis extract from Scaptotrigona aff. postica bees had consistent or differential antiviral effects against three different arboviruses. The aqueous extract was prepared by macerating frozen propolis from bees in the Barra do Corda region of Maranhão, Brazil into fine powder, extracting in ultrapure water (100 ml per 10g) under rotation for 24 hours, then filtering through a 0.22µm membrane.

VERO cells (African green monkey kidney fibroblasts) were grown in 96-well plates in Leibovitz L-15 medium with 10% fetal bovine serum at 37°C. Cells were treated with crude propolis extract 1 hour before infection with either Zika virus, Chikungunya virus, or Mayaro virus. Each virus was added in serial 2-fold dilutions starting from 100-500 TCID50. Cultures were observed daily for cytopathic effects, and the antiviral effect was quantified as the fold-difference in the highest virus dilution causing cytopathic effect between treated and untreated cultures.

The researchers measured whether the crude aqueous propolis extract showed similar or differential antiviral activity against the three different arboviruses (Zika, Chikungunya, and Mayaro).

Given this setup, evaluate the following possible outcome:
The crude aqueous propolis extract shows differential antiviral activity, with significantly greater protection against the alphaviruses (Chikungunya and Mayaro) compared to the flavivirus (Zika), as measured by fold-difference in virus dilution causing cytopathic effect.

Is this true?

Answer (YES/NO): NO